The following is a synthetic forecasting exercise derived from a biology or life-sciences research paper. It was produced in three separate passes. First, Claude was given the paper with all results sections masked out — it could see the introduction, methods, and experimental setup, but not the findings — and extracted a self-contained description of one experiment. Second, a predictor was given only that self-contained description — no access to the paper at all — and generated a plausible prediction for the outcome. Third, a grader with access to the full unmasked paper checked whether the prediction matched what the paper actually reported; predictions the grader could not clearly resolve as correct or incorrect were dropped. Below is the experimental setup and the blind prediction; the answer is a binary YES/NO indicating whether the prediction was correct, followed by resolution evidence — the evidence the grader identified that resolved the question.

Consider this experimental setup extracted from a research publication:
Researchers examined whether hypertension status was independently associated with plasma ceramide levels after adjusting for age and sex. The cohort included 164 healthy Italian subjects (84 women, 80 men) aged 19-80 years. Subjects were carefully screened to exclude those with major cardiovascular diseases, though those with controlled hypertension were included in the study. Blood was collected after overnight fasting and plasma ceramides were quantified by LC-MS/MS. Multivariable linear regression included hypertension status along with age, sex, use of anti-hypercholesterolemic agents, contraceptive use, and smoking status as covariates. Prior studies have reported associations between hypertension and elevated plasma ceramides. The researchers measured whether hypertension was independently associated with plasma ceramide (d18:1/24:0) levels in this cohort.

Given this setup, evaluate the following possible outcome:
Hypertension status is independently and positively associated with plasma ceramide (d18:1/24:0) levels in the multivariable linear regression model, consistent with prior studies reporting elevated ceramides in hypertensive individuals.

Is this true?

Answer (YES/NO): NO